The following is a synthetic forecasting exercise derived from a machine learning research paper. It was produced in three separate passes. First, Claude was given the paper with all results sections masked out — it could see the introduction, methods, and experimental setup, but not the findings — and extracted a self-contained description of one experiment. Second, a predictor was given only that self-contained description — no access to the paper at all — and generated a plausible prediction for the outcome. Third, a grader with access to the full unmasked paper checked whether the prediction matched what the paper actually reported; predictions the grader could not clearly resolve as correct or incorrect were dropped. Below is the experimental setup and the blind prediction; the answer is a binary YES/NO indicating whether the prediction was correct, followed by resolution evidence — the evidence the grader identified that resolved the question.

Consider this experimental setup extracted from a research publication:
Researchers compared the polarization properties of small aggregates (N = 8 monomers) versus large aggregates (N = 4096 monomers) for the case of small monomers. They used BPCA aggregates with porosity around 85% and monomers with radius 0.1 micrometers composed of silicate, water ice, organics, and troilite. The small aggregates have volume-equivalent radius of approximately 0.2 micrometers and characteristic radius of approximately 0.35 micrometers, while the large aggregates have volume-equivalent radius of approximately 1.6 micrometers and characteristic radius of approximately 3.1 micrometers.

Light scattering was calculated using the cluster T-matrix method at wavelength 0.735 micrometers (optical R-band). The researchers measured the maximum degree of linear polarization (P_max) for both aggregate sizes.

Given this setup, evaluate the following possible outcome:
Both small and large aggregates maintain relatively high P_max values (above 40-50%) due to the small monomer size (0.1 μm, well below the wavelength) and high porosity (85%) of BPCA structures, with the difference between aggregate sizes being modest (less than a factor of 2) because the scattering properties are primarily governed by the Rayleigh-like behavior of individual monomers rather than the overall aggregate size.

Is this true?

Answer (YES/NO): YES